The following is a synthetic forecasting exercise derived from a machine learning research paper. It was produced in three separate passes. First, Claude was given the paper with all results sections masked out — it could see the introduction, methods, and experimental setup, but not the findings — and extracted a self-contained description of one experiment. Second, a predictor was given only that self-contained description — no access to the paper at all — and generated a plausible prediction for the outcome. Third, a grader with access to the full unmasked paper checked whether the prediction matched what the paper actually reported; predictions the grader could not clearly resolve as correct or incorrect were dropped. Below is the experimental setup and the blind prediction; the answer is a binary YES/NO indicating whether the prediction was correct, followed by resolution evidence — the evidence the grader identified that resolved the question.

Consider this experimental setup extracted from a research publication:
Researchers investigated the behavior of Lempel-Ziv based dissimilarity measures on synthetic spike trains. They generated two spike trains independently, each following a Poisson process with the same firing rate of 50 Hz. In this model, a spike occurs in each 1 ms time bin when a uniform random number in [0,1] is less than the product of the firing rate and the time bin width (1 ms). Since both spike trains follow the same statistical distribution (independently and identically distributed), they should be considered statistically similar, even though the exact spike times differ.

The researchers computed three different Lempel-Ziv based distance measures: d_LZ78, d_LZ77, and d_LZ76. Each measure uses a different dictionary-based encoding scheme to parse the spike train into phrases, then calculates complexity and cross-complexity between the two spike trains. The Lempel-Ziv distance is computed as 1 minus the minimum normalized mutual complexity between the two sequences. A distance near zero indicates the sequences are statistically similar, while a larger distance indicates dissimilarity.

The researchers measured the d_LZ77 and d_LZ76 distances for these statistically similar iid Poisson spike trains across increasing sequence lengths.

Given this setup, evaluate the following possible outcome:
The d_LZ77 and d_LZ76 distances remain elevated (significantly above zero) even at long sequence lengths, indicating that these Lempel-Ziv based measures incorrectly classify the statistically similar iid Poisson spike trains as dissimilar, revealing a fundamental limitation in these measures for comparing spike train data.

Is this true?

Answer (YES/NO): YES